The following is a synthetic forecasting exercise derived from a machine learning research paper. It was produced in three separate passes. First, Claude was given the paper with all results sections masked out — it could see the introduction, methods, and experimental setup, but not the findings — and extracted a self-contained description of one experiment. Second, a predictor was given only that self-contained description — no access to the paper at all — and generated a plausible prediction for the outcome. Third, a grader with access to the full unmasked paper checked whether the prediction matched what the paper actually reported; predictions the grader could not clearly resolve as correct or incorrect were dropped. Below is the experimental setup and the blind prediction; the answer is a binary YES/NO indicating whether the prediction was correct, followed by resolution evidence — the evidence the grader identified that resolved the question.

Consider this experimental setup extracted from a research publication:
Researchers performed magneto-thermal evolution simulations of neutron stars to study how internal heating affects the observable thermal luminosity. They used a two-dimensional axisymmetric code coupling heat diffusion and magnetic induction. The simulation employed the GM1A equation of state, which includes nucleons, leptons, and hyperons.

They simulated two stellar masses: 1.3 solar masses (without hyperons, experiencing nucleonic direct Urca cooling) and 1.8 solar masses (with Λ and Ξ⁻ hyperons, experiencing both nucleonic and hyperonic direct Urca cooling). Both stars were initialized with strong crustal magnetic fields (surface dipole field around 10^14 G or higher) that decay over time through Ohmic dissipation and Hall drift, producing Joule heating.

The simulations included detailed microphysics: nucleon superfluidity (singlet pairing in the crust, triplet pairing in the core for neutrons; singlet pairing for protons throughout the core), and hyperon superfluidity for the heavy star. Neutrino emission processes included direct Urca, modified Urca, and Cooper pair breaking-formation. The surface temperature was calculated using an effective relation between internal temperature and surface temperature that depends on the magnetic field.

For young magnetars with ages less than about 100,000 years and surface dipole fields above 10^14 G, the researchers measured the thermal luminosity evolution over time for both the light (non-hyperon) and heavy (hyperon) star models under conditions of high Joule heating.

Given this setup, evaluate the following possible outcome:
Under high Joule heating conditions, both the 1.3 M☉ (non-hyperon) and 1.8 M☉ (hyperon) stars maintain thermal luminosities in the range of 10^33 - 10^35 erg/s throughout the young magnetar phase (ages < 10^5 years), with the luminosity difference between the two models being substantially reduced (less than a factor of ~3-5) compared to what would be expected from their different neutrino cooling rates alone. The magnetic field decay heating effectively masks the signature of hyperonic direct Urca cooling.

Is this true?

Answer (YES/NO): YES